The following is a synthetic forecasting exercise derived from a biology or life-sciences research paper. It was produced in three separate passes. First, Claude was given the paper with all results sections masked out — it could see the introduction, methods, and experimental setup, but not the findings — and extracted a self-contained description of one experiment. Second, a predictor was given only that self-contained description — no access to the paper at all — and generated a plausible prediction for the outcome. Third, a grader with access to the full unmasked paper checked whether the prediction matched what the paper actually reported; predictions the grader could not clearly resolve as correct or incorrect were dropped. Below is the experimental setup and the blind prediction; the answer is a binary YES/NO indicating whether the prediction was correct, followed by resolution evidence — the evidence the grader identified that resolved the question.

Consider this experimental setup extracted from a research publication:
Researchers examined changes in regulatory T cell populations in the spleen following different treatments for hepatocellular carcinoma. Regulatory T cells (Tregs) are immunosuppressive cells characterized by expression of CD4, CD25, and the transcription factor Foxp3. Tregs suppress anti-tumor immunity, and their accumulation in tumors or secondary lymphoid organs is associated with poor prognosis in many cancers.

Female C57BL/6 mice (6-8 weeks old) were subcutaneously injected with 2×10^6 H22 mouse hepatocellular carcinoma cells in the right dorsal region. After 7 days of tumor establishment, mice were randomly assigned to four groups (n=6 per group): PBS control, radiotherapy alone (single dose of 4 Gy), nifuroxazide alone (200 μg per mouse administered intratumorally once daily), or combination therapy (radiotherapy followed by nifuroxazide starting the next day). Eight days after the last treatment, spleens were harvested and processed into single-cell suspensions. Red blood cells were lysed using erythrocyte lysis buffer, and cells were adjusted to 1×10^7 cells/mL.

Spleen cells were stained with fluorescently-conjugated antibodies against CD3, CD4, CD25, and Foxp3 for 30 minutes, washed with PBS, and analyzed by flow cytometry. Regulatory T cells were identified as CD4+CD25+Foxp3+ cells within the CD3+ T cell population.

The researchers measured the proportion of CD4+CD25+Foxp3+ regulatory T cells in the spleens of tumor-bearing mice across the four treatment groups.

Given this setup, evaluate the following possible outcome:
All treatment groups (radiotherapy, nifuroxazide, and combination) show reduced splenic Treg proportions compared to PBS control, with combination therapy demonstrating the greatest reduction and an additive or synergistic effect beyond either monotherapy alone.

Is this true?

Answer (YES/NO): NO